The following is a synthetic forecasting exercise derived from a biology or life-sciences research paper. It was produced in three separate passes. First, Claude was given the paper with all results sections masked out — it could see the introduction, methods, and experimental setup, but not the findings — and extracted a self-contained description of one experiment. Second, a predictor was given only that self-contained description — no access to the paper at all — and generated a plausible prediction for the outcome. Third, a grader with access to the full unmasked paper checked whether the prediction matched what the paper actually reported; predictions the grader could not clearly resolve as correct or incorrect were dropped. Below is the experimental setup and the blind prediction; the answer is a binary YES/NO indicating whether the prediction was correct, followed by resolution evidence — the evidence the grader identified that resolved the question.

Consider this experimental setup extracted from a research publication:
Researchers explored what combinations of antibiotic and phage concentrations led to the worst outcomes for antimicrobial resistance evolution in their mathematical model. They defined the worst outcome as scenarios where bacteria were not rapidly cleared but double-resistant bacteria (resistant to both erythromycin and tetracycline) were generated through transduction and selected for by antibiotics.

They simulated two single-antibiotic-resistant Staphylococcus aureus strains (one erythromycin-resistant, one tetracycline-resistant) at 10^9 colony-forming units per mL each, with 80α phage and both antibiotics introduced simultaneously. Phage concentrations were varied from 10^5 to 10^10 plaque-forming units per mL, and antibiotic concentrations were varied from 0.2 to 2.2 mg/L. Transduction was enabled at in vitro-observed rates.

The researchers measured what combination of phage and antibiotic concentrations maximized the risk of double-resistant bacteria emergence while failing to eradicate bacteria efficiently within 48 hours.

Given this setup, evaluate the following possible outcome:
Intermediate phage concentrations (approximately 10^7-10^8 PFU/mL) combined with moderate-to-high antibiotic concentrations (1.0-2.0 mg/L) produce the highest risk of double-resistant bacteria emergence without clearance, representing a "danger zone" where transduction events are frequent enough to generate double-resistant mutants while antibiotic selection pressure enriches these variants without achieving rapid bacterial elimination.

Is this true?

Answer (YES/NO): NO